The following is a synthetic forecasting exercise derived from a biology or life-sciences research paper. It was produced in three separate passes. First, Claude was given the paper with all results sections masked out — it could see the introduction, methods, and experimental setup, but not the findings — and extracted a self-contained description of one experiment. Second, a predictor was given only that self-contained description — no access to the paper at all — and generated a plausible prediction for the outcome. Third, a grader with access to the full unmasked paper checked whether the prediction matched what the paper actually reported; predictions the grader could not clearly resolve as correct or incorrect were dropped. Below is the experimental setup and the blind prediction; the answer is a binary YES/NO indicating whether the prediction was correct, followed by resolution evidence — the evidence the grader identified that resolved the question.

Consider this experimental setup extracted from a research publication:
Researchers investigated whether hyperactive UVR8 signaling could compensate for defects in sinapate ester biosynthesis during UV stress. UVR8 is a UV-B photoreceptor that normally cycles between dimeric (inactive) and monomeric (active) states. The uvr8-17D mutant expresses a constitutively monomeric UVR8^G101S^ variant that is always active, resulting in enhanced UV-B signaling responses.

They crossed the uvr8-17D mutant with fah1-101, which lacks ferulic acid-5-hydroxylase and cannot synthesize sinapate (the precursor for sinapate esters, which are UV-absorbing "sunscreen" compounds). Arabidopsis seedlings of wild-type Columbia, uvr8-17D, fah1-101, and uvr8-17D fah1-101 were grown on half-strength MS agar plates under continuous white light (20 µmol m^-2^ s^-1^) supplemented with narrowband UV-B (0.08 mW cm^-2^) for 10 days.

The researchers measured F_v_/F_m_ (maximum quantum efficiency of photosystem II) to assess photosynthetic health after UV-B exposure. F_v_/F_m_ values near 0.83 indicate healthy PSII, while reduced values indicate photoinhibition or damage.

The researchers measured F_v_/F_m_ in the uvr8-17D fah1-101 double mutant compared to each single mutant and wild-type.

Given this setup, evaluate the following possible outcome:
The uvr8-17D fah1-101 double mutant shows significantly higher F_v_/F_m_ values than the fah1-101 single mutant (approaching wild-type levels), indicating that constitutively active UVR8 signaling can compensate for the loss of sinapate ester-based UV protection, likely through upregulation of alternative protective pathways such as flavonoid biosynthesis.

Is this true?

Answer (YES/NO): NO